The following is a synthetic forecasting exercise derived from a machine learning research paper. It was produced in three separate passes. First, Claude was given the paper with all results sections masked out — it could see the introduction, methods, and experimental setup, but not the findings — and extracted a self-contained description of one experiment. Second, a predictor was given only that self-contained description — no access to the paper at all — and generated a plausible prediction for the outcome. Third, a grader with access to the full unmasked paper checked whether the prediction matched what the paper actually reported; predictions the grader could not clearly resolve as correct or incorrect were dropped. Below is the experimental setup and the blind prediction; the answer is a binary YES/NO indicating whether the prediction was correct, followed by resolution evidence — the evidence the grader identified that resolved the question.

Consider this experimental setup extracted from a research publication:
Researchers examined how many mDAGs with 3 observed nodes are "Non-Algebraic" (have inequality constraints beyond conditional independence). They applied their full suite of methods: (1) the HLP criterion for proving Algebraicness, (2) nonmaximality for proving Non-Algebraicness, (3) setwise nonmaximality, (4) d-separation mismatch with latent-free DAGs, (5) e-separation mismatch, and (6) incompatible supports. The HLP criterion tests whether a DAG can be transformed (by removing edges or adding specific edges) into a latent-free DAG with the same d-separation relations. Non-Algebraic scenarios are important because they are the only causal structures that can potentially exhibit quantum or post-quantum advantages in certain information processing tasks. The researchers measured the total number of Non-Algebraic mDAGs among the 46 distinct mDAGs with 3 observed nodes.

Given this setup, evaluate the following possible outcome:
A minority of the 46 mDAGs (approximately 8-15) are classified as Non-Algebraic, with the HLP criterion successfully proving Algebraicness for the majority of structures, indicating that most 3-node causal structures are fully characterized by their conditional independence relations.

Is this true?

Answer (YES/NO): NO